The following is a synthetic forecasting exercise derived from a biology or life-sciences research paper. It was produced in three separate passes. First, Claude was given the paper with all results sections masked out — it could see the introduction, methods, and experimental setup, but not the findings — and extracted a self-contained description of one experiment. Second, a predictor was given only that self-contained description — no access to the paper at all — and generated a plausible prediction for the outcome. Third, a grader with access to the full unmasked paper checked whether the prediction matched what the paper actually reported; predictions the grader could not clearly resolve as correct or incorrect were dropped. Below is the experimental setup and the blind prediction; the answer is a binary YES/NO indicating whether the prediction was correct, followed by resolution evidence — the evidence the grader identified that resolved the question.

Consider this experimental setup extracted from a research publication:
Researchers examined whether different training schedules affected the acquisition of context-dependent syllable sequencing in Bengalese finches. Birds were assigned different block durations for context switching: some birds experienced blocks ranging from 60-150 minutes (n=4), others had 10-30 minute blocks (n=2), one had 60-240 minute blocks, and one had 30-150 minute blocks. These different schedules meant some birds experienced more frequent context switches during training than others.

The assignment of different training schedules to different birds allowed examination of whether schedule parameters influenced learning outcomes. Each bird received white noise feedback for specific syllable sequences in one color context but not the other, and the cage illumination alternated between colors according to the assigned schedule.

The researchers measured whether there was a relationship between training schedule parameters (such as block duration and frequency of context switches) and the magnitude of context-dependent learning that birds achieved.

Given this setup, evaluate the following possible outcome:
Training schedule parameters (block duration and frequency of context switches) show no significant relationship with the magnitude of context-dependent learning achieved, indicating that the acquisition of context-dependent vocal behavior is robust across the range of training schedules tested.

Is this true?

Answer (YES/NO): YES